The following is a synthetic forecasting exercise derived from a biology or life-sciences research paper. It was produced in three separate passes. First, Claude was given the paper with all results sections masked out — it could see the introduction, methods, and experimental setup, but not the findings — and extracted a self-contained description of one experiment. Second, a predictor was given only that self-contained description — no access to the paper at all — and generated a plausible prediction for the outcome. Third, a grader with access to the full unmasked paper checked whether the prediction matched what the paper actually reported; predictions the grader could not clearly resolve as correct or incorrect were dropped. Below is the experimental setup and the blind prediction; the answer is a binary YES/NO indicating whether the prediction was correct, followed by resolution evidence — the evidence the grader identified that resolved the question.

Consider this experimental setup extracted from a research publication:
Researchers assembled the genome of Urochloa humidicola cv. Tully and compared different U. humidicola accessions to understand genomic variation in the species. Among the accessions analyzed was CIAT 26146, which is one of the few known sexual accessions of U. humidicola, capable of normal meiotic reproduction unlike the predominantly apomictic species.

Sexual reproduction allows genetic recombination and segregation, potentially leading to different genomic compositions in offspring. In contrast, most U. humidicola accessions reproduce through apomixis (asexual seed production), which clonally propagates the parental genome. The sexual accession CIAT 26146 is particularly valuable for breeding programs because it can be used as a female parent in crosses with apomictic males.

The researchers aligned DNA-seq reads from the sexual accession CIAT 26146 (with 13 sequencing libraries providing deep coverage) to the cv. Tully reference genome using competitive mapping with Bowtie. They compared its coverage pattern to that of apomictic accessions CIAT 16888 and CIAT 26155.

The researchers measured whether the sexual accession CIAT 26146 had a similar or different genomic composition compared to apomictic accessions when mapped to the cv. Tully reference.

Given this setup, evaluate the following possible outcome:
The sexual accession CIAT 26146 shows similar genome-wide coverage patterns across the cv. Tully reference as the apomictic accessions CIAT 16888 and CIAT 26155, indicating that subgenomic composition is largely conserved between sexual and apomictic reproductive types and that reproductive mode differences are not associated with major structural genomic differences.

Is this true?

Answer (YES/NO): NO